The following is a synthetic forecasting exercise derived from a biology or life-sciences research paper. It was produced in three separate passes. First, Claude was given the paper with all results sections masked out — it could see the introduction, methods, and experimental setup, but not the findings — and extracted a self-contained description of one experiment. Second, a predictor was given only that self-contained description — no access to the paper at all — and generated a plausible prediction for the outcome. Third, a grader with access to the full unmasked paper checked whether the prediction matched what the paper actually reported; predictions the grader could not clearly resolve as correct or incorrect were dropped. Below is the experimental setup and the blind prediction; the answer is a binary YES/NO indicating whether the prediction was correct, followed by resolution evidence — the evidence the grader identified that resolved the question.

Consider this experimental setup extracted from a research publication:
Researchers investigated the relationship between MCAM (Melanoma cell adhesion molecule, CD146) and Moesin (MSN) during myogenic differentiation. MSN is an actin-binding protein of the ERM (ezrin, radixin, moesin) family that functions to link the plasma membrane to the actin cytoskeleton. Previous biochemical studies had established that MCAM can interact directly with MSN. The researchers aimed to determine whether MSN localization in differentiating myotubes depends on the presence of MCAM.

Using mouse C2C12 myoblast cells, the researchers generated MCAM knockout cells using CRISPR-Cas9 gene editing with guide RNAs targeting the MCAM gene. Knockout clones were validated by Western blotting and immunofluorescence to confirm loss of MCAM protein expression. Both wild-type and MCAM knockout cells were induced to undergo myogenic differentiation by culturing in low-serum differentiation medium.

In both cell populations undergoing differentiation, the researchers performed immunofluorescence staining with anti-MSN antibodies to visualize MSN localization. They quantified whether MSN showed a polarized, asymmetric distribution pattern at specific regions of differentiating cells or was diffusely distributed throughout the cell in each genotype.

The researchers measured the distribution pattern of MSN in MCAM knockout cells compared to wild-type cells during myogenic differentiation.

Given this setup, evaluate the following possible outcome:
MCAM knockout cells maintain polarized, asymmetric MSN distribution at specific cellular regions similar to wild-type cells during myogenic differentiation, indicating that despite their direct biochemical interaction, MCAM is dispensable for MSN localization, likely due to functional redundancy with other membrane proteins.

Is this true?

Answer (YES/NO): NO